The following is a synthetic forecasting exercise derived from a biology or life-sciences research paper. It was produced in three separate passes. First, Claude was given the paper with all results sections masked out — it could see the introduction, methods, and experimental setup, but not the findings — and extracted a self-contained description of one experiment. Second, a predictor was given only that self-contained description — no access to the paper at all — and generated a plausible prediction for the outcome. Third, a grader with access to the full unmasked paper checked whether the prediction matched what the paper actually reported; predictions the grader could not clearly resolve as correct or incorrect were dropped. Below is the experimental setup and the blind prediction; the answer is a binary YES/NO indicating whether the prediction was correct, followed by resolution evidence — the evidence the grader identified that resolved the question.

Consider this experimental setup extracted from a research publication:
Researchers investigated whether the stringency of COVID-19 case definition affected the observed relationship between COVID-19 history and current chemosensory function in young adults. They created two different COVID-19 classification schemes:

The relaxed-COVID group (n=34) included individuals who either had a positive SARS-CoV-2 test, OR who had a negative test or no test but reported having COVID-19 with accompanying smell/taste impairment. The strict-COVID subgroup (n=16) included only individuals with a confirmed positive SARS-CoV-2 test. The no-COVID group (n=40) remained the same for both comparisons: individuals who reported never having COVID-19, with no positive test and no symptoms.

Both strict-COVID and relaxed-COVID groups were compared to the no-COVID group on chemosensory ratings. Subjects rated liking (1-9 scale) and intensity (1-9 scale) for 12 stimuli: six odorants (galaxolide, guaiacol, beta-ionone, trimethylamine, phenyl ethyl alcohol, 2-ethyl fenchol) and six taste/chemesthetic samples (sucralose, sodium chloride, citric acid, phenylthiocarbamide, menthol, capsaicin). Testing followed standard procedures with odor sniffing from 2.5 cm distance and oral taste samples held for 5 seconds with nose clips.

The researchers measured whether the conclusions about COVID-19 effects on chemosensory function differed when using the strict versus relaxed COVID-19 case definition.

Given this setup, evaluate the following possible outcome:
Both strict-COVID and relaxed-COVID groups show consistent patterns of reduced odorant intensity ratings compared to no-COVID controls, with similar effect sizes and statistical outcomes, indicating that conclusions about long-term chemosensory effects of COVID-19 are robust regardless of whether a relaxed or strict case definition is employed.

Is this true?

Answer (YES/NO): NO